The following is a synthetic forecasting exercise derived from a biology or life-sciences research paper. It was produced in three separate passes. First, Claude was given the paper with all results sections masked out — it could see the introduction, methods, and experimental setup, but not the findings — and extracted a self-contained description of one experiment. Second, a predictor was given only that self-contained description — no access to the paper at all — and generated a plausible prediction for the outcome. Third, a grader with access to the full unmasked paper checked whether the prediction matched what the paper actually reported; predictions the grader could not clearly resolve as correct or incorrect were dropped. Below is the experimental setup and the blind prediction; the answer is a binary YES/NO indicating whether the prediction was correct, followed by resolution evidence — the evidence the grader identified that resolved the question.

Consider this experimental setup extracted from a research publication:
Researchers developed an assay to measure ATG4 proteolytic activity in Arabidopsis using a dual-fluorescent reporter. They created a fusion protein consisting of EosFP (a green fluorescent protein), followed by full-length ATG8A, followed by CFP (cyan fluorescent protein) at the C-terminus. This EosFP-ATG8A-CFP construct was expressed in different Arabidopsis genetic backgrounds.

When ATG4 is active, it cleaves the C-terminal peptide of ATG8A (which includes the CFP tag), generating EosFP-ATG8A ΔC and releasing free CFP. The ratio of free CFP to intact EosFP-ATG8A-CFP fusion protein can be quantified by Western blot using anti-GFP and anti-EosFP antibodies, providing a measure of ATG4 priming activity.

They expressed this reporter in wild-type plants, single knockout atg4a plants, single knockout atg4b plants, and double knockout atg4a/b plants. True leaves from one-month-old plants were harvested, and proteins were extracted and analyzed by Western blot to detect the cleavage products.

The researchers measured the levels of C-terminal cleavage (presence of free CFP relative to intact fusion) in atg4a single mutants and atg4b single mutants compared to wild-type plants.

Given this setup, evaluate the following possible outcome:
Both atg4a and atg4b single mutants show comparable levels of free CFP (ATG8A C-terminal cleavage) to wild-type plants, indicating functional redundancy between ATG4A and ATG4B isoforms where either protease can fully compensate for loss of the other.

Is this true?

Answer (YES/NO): YES